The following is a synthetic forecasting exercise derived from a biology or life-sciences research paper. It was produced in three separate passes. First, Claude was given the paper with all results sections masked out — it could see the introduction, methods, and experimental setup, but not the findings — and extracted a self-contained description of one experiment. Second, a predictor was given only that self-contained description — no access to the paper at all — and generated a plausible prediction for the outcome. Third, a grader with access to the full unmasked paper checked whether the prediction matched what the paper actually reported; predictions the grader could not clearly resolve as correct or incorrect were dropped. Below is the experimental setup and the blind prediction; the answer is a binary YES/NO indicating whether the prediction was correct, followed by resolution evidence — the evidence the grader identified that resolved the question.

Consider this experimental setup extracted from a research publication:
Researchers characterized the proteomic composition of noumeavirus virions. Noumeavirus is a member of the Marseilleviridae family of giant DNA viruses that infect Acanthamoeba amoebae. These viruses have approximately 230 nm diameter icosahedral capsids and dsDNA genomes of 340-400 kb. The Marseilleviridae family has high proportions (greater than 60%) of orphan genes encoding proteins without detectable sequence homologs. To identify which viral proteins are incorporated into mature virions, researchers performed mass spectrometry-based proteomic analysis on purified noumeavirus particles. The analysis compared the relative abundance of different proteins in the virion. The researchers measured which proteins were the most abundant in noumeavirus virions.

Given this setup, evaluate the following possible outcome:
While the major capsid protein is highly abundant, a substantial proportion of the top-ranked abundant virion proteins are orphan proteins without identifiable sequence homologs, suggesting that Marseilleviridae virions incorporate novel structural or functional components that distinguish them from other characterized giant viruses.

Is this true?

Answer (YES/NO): YES